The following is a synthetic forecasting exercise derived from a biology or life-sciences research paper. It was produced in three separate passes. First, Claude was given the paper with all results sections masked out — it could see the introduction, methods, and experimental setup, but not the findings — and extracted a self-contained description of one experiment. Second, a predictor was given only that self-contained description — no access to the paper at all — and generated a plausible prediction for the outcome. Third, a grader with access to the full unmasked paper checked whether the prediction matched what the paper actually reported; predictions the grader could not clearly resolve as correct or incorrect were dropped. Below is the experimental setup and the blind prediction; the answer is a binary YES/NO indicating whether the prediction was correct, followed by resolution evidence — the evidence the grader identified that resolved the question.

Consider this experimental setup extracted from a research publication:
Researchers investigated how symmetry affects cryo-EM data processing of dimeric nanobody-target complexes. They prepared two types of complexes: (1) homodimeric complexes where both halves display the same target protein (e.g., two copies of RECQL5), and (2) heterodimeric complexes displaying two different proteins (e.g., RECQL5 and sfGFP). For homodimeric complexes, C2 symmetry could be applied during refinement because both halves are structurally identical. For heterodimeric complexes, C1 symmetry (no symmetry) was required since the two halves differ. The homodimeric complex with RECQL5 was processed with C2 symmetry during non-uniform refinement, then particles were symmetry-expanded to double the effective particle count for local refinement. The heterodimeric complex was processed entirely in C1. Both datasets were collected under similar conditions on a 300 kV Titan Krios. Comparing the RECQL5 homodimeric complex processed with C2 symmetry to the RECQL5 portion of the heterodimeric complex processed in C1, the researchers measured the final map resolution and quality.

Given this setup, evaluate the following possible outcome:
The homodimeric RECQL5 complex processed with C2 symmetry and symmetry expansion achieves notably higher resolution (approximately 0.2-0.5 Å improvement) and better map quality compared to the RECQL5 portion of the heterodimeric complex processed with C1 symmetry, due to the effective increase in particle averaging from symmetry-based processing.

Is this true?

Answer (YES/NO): NO